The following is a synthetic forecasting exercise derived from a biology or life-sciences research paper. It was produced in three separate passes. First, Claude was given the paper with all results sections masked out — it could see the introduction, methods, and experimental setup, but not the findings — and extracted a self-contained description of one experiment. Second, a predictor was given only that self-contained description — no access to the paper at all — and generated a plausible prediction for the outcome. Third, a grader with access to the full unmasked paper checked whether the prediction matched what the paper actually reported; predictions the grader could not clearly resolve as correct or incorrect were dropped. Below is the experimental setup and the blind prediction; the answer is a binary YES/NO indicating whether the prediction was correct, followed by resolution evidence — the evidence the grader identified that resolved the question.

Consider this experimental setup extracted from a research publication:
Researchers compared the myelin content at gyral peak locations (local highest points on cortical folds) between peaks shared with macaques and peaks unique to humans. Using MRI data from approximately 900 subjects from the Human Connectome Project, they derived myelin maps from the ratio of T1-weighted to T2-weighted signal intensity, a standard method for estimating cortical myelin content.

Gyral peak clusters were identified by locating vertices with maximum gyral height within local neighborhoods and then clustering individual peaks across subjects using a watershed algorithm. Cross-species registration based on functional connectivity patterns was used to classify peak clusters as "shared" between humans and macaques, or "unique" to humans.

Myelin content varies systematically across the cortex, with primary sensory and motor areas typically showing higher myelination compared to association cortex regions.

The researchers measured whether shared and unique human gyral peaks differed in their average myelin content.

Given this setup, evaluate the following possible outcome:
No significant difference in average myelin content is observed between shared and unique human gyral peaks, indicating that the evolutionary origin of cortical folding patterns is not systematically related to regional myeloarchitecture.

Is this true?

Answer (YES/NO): NO